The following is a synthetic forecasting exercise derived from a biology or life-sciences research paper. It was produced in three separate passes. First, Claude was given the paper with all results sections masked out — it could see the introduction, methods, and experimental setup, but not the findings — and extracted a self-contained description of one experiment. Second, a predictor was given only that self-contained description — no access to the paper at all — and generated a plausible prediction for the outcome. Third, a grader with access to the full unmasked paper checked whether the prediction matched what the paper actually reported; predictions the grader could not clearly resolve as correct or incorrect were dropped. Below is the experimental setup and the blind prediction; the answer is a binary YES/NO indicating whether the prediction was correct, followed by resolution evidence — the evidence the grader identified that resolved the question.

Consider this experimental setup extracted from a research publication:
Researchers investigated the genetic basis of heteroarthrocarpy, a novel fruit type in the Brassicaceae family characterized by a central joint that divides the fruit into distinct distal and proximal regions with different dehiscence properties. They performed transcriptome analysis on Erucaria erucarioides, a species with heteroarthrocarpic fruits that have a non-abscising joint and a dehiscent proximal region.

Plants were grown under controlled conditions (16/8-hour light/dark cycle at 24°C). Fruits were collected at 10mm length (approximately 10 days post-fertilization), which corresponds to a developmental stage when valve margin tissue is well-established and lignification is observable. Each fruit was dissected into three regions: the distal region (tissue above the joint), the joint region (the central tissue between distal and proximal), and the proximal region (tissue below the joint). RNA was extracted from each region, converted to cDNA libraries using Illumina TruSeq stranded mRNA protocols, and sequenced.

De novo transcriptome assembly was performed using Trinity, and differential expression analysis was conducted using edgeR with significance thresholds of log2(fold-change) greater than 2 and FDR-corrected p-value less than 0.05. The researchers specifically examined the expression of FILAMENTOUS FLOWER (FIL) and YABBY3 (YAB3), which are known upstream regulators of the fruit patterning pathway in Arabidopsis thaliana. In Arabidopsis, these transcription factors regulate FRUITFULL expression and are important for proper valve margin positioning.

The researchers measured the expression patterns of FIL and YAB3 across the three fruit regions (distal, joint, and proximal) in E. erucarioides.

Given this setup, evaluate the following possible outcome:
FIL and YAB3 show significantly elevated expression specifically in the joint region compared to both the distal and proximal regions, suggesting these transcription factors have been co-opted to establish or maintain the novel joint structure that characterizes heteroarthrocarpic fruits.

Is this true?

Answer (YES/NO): NO